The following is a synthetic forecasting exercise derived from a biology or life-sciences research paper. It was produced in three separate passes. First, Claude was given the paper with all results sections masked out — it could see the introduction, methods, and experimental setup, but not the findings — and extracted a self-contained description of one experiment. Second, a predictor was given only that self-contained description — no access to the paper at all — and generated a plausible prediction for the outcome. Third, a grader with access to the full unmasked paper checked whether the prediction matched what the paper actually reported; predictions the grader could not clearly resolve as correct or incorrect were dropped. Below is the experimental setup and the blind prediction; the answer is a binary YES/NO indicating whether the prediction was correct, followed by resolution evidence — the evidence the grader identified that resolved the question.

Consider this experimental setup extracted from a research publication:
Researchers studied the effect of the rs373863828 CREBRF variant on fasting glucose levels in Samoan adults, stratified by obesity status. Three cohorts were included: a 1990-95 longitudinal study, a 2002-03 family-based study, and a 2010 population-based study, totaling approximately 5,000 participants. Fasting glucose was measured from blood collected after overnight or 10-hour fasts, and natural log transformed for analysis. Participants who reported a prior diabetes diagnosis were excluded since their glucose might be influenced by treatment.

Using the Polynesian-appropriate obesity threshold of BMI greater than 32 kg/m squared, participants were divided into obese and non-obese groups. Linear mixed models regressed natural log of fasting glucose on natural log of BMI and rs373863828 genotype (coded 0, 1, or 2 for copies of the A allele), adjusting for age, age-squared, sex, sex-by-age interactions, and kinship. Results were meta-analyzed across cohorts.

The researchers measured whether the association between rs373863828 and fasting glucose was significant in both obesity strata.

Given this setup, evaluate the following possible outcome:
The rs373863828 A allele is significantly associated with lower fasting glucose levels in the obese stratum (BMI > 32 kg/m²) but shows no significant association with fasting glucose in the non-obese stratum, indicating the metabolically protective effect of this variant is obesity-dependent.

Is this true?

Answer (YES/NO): NO